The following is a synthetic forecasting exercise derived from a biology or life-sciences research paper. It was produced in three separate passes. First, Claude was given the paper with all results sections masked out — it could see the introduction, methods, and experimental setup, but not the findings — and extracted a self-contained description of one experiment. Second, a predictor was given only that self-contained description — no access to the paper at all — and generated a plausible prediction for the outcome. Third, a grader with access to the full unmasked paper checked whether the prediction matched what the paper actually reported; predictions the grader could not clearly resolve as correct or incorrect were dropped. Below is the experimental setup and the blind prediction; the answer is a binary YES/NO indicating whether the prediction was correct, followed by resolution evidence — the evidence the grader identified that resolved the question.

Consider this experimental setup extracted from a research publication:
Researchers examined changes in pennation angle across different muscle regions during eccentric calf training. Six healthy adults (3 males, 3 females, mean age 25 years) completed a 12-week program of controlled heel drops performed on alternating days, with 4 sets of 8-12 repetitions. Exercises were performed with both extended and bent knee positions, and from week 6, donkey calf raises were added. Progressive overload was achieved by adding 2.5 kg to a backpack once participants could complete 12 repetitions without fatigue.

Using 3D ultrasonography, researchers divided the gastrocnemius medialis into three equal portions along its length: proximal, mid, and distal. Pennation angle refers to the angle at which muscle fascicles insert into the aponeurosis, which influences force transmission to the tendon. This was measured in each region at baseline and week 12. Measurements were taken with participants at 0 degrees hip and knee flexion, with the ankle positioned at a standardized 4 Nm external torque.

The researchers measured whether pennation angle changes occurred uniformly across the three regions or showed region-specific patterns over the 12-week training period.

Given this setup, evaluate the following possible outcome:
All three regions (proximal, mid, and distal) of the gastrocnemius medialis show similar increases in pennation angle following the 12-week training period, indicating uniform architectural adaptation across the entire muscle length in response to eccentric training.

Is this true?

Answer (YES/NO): NO